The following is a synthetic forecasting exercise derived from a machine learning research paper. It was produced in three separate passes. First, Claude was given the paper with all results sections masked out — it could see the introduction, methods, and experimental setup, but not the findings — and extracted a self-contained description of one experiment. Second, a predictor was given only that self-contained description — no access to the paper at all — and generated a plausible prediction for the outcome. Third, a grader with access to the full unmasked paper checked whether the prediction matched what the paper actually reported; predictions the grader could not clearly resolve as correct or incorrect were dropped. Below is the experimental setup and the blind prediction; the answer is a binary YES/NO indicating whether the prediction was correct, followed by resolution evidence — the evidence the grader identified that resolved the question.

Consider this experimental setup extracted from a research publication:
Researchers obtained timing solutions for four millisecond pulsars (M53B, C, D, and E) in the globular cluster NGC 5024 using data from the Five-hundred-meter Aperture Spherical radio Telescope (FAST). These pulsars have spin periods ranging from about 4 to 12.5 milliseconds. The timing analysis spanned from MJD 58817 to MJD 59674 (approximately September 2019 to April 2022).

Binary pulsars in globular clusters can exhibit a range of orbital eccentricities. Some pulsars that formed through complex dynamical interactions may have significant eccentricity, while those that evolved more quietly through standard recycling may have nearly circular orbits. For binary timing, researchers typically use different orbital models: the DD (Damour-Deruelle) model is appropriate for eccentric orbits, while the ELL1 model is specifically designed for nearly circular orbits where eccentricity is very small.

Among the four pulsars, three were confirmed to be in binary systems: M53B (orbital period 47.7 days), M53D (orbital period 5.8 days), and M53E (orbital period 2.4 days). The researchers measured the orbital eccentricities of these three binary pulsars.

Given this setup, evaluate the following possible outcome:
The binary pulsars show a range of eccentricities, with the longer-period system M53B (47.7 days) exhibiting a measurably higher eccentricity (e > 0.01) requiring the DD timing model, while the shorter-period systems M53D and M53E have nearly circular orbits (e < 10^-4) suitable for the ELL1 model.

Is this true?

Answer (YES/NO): YES